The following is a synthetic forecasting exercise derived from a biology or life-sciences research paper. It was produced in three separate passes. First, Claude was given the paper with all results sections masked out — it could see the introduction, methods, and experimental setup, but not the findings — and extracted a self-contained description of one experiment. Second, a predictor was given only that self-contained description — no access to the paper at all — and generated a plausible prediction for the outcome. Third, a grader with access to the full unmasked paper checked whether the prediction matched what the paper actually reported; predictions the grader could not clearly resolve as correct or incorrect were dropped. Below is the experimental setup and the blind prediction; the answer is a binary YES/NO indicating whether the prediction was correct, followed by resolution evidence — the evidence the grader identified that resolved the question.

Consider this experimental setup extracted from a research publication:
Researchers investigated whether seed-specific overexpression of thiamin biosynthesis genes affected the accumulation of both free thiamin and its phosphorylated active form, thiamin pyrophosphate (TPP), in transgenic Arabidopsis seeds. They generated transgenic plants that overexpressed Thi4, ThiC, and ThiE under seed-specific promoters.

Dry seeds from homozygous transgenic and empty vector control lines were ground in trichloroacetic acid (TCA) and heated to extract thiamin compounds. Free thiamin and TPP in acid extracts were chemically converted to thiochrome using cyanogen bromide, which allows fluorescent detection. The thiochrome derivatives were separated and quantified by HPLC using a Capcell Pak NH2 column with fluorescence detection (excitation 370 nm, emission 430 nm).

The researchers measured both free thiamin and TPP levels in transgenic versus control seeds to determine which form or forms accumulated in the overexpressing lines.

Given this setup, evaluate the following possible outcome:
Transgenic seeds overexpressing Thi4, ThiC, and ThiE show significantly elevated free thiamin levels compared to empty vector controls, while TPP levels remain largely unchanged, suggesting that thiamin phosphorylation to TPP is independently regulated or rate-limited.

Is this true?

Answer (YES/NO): YES